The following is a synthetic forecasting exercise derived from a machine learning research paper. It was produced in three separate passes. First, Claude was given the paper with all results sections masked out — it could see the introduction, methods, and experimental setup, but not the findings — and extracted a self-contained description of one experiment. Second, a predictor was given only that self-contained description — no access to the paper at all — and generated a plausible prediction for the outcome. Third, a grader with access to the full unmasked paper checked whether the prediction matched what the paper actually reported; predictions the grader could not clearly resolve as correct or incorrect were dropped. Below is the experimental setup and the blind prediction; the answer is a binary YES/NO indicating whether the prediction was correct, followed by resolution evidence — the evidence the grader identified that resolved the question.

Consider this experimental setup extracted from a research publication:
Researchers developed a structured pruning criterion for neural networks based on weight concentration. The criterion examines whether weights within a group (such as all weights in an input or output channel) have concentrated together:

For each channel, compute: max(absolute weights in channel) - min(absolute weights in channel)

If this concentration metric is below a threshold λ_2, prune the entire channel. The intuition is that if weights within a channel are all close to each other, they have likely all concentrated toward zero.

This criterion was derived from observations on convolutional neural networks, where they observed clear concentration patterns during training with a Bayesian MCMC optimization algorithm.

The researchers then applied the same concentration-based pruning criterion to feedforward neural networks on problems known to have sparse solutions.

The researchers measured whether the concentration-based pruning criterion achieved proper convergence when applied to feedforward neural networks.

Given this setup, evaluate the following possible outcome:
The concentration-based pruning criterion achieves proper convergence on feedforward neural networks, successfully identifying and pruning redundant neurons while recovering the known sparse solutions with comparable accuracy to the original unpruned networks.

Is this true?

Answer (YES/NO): NO